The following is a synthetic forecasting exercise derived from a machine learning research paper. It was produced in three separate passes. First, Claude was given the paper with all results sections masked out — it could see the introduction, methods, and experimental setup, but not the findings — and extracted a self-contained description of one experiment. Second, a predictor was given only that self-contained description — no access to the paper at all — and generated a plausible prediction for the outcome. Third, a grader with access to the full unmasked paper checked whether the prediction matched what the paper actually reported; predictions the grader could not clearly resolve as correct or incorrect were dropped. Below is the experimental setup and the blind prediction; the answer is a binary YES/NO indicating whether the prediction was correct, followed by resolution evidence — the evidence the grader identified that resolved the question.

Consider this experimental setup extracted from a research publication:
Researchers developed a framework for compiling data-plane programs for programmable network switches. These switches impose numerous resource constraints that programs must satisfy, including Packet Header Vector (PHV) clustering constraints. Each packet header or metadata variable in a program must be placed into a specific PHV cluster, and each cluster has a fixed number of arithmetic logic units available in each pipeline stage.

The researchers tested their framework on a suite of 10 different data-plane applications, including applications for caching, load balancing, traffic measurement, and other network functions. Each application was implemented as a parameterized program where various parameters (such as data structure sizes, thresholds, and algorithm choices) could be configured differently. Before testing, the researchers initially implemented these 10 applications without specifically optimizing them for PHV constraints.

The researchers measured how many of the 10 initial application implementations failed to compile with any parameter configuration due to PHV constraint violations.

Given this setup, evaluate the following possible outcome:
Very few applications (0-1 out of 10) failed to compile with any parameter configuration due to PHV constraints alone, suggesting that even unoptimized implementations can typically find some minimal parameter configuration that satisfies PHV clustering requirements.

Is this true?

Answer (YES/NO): NO